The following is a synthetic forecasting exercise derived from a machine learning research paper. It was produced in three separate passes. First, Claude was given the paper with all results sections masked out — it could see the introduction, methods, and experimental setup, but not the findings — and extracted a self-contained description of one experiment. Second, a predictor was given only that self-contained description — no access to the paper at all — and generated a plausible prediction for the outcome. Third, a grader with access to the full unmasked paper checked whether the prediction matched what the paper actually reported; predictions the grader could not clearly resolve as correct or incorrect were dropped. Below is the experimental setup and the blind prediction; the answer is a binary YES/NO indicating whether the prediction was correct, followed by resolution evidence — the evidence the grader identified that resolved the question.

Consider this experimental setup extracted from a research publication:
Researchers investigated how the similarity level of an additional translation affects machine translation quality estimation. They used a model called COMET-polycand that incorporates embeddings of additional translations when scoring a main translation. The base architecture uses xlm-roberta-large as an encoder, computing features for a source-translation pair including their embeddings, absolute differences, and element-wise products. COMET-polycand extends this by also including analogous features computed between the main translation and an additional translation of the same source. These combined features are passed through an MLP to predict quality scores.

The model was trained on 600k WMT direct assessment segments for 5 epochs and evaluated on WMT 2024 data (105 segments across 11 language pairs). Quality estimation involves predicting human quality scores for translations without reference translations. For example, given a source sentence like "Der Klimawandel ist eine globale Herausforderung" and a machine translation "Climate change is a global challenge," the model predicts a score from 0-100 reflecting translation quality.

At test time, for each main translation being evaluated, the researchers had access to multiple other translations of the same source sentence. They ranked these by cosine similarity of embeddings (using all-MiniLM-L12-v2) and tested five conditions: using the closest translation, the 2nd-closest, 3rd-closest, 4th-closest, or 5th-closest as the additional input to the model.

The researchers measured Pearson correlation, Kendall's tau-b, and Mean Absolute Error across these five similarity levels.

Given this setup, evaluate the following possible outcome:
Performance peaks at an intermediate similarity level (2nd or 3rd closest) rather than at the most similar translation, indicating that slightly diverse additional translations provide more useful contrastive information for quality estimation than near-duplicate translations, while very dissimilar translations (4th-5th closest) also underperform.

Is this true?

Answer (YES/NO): NO